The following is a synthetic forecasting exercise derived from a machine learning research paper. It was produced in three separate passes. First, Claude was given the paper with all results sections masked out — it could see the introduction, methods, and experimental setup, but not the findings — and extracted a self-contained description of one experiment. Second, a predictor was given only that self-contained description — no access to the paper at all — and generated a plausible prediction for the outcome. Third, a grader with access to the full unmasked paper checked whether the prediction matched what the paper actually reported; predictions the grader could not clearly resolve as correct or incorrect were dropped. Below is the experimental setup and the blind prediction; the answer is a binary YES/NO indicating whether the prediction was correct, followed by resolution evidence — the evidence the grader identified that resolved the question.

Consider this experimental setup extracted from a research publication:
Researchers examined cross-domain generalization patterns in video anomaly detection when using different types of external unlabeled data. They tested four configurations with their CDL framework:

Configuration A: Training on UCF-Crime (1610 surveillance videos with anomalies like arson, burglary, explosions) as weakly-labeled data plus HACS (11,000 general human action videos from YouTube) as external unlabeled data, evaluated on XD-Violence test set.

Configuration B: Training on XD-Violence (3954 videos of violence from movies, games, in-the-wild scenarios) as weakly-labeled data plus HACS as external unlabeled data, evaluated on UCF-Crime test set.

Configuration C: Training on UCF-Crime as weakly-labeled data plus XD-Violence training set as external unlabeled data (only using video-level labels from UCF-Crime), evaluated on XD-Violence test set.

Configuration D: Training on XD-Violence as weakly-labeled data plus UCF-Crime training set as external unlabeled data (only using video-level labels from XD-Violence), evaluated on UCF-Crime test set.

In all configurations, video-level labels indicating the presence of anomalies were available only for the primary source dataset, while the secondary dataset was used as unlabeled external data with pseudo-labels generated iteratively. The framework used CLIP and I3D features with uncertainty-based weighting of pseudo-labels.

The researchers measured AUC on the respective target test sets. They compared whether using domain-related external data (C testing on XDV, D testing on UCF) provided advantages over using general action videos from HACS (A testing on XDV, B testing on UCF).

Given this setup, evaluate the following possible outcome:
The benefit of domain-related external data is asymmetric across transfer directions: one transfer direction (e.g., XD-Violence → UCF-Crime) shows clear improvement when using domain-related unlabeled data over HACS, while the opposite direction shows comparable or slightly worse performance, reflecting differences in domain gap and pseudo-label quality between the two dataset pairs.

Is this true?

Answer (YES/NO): NO